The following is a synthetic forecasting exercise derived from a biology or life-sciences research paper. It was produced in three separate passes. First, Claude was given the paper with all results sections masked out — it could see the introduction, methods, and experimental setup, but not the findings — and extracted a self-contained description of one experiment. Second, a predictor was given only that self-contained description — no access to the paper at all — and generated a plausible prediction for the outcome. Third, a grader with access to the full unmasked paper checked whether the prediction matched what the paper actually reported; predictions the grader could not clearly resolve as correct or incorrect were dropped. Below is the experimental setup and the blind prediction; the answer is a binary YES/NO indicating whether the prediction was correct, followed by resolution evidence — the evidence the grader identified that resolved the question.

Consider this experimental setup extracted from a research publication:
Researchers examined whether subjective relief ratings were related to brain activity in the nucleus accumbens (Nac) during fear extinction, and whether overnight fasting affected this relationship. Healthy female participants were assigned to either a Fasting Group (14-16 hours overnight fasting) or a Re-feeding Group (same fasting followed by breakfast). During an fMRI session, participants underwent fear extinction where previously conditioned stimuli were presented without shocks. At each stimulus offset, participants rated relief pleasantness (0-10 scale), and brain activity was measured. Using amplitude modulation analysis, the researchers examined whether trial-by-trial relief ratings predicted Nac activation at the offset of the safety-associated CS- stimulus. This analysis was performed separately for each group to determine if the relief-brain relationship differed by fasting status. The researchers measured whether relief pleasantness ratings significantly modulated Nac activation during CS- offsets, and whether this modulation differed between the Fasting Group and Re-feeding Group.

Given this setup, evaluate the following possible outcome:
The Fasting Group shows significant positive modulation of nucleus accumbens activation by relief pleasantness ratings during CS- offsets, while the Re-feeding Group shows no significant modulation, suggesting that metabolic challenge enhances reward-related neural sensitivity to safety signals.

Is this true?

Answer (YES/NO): NO